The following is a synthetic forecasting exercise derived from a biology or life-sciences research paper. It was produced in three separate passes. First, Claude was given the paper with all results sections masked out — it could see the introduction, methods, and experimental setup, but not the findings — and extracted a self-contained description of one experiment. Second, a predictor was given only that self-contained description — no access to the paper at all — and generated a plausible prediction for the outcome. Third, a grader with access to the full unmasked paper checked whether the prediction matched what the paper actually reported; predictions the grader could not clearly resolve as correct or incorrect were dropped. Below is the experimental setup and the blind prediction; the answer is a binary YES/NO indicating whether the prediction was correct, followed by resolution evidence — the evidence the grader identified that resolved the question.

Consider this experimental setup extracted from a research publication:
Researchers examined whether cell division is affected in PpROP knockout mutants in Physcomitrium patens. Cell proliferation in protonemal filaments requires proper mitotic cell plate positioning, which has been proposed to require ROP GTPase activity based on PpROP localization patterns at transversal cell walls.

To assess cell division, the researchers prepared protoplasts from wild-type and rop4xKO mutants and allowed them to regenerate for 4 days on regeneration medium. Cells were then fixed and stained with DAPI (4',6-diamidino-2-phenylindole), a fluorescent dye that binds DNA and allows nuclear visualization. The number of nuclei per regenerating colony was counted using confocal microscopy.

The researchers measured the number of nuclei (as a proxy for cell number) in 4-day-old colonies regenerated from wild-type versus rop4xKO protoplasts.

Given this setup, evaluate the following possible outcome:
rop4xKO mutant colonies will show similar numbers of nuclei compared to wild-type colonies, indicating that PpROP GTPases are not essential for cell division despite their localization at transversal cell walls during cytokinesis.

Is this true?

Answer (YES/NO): NO